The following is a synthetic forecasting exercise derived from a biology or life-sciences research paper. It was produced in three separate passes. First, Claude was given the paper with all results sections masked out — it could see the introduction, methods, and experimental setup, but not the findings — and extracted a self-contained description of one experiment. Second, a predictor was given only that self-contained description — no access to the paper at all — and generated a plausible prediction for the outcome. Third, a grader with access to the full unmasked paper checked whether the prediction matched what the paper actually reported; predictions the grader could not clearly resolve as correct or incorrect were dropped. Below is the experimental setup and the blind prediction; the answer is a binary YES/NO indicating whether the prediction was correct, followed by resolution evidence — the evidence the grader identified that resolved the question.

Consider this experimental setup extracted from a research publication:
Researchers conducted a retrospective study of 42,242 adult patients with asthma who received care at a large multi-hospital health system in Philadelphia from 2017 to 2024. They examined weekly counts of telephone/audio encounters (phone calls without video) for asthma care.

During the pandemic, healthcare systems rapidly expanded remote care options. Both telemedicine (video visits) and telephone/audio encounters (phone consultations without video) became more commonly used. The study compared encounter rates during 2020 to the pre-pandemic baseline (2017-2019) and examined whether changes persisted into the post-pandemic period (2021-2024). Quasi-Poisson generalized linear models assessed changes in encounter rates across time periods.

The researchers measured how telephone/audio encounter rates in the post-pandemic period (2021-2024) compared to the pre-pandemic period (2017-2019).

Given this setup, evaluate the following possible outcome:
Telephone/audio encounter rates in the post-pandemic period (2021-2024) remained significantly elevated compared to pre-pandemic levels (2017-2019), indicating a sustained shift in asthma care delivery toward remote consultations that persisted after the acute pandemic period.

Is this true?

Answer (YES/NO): NO